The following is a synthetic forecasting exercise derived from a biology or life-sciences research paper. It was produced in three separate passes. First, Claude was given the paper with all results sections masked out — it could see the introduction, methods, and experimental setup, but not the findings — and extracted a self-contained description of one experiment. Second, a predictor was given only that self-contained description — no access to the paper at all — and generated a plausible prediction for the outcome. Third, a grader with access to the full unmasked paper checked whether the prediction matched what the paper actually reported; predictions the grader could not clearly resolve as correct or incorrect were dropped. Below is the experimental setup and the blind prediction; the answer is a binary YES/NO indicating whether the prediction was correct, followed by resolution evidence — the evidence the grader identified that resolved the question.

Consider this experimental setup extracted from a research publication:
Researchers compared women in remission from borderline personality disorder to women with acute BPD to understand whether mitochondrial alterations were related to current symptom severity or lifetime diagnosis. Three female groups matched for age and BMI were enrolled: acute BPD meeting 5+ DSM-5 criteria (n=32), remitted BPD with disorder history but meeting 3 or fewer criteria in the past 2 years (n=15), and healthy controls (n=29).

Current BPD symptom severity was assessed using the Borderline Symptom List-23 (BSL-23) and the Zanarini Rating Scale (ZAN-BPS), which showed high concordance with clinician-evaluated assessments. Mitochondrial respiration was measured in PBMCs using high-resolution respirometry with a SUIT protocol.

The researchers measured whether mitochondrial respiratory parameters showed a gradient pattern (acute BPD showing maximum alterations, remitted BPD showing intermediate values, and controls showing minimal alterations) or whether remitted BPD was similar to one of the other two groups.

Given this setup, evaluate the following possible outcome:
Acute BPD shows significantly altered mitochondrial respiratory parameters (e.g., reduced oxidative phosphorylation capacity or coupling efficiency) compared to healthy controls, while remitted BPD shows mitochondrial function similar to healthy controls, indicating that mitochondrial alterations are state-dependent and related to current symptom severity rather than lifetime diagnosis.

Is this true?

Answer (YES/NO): YES